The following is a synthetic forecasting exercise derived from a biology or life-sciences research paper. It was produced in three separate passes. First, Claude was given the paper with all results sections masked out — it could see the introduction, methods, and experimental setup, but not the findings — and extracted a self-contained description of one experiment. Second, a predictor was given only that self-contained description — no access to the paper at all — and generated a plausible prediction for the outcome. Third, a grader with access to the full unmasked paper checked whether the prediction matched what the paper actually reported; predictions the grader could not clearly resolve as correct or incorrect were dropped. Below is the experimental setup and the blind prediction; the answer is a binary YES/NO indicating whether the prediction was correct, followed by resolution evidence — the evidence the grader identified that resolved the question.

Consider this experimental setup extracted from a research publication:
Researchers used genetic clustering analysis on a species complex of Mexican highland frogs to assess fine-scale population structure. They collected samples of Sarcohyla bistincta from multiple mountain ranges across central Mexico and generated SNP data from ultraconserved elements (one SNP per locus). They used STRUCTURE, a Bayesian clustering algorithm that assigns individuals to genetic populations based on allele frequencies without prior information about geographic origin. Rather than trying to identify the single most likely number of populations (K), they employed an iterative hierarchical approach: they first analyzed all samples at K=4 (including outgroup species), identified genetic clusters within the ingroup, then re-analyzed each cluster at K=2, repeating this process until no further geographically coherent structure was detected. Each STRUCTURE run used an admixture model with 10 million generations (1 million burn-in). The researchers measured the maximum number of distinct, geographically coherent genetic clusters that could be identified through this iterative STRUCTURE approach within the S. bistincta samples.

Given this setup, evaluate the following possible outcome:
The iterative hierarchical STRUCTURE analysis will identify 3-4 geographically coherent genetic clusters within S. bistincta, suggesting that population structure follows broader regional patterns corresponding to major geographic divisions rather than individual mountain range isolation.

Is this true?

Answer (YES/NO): NO